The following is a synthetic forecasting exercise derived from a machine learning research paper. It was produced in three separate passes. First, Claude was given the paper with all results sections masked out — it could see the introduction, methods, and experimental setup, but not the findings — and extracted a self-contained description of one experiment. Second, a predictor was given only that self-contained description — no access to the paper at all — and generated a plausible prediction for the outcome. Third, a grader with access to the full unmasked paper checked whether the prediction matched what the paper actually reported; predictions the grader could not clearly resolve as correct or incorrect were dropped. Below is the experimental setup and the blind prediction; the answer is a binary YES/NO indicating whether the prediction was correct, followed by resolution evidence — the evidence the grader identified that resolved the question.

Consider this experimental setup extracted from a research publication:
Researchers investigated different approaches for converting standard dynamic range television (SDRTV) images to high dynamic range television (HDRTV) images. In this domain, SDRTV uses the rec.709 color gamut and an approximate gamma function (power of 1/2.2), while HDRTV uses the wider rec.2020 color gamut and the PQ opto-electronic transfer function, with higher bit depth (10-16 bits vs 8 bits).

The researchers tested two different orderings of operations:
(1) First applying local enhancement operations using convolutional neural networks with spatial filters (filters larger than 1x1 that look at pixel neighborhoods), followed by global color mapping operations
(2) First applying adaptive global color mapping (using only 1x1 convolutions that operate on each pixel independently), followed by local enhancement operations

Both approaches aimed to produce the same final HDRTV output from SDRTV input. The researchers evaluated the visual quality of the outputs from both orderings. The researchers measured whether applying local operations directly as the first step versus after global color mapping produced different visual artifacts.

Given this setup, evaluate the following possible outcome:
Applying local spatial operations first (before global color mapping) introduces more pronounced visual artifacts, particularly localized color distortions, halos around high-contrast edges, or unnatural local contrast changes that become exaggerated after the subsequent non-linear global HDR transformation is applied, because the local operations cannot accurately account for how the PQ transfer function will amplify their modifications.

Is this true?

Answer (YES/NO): NO